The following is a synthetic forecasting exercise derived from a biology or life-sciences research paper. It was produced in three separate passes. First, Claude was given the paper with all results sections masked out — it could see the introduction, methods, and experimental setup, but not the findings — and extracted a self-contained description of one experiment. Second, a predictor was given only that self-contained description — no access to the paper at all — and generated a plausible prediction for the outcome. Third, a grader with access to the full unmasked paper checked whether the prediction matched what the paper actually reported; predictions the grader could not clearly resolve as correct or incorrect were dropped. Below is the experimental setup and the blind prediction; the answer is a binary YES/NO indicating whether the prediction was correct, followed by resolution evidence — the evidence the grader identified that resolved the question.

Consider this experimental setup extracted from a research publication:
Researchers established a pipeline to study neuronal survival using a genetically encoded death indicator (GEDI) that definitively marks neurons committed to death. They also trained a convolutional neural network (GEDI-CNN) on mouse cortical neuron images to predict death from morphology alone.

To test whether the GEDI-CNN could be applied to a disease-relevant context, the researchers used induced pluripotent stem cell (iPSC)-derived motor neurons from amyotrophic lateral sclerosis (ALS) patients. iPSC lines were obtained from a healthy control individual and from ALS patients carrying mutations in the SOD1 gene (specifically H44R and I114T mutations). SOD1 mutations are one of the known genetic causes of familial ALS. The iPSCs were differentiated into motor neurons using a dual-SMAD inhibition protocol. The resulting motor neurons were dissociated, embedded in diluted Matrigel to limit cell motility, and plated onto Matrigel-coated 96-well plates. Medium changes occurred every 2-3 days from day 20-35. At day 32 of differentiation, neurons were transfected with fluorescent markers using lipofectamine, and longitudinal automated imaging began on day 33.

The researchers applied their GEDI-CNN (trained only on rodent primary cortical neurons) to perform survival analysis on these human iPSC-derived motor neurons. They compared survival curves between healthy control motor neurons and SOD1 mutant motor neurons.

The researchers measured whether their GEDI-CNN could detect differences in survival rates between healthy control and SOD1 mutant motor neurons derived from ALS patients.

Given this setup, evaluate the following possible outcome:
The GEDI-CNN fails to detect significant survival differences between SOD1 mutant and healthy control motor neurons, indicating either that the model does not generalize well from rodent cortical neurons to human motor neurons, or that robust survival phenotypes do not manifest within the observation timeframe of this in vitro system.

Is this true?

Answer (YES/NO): NO